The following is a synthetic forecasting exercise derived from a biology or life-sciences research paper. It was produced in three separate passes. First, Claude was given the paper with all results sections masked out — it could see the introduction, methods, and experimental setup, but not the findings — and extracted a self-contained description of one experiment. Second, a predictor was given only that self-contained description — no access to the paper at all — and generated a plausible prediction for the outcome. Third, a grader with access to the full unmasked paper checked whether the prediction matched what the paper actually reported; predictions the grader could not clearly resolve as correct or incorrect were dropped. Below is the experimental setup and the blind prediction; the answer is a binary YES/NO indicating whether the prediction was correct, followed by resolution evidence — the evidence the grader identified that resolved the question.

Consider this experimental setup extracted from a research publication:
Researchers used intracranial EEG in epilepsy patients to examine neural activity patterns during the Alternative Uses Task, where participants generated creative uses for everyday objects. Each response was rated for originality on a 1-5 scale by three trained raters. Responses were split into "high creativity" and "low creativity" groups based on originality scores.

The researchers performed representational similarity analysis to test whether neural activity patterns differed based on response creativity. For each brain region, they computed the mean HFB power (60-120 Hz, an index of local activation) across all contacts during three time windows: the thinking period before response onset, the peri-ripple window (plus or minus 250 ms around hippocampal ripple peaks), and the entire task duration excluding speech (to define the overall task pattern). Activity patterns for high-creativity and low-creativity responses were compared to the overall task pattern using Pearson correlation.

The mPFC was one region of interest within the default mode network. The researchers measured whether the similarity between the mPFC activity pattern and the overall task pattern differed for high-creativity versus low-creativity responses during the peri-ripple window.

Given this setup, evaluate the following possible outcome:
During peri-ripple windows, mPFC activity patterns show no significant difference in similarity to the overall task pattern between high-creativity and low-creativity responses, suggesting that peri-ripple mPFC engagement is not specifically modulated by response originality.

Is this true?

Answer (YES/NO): NO